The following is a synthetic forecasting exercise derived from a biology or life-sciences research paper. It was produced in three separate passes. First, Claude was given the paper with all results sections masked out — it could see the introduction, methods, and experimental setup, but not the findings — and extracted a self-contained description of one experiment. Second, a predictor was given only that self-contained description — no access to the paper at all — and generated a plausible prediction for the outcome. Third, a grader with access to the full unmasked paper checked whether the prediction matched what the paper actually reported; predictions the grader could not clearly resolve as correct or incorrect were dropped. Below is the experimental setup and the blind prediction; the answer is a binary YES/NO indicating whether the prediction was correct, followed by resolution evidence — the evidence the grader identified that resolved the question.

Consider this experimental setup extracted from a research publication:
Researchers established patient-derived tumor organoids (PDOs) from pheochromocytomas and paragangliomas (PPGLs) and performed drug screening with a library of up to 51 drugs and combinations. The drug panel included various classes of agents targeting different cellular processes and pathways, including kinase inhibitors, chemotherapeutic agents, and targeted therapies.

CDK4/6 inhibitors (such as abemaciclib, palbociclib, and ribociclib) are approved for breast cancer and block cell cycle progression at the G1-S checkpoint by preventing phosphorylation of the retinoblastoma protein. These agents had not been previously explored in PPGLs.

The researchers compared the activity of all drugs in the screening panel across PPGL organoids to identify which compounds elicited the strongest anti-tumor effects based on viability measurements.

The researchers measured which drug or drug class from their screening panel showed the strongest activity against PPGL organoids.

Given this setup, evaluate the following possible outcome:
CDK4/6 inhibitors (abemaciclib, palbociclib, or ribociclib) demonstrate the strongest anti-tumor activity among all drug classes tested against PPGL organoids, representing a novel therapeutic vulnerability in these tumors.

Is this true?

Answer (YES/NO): NO